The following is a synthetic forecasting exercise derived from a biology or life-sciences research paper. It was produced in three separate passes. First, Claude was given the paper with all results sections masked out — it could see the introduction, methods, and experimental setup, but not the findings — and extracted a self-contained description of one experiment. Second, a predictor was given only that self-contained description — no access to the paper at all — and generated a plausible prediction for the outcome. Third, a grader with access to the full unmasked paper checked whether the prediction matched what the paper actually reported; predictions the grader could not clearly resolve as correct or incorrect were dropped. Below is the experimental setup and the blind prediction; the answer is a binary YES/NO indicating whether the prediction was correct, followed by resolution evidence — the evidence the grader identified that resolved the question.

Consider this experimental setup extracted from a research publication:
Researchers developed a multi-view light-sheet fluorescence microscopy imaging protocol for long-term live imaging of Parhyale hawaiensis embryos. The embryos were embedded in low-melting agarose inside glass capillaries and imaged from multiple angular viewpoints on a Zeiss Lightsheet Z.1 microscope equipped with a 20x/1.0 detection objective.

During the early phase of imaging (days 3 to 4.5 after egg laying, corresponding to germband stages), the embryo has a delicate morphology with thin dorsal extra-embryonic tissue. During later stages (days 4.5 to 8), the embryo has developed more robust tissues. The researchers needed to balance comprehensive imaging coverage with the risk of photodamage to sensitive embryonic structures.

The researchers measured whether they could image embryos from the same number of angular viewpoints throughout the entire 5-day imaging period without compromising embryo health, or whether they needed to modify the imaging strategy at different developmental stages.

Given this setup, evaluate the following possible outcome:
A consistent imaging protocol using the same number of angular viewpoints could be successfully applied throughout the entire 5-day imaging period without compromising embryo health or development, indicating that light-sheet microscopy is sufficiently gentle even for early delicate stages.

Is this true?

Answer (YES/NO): NO